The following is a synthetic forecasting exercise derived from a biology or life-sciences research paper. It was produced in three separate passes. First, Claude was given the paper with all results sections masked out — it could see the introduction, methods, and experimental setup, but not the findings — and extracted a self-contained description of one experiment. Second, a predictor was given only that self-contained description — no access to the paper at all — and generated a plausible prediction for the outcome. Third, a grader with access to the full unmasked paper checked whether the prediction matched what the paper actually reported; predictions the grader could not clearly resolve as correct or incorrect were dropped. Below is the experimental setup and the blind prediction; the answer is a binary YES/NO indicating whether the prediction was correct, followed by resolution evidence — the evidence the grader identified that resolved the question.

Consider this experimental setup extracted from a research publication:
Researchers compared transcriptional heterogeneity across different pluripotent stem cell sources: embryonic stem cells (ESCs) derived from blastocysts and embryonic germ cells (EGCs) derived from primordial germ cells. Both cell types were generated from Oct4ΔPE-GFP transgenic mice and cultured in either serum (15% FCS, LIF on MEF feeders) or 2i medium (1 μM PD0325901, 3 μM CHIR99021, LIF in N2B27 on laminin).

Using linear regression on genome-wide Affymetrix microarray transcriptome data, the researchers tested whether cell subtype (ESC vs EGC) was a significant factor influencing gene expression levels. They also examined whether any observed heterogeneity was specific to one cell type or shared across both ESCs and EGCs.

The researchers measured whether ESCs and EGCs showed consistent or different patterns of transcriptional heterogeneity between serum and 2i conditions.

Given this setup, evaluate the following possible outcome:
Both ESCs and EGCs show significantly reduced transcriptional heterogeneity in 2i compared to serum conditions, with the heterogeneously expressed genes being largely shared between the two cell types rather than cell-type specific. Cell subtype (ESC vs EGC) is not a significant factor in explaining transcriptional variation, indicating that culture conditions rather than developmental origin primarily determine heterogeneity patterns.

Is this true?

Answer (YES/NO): NO